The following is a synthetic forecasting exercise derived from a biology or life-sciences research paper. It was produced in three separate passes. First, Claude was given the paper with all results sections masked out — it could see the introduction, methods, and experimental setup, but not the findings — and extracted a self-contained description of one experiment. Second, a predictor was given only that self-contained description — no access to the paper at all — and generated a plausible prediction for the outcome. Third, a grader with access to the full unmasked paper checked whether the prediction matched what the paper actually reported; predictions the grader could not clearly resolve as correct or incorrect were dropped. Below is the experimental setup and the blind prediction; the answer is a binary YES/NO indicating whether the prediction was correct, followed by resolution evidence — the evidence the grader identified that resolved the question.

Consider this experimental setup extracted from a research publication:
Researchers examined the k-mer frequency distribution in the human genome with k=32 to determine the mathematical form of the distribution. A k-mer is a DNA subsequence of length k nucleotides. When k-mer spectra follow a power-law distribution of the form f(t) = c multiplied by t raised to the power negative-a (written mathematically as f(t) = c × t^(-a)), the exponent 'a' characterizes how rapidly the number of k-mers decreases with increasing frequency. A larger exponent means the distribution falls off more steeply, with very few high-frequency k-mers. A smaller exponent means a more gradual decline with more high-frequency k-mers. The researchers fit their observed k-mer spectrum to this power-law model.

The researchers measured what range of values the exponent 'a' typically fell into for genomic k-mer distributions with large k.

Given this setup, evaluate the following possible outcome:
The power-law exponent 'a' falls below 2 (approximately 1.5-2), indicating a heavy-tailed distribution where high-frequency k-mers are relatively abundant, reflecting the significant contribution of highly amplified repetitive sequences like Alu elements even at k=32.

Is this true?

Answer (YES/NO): NO